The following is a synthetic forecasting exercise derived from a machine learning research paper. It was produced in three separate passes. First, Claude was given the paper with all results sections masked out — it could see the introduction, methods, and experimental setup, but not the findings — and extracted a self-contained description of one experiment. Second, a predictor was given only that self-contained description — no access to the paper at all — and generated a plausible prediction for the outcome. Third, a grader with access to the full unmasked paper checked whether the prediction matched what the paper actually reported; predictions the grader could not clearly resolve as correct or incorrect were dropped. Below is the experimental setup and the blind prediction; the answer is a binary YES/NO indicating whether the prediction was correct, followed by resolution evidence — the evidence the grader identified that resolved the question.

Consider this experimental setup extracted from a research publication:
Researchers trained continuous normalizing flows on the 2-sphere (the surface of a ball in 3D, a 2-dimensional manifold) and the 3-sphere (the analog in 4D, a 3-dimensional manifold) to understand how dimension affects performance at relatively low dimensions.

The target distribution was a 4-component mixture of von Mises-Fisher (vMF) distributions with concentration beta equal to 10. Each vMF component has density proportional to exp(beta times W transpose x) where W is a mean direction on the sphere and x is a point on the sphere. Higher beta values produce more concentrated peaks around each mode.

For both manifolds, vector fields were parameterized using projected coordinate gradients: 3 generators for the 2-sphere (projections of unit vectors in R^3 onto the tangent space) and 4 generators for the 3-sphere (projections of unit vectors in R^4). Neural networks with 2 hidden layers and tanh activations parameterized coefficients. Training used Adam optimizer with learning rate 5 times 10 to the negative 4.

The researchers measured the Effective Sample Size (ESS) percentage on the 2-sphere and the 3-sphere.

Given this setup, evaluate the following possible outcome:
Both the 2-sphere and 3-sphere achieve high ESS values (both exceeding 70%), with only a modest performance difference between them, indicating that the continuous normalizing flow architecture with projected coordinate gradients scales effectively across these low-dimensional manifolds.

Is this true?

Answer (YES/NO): YES